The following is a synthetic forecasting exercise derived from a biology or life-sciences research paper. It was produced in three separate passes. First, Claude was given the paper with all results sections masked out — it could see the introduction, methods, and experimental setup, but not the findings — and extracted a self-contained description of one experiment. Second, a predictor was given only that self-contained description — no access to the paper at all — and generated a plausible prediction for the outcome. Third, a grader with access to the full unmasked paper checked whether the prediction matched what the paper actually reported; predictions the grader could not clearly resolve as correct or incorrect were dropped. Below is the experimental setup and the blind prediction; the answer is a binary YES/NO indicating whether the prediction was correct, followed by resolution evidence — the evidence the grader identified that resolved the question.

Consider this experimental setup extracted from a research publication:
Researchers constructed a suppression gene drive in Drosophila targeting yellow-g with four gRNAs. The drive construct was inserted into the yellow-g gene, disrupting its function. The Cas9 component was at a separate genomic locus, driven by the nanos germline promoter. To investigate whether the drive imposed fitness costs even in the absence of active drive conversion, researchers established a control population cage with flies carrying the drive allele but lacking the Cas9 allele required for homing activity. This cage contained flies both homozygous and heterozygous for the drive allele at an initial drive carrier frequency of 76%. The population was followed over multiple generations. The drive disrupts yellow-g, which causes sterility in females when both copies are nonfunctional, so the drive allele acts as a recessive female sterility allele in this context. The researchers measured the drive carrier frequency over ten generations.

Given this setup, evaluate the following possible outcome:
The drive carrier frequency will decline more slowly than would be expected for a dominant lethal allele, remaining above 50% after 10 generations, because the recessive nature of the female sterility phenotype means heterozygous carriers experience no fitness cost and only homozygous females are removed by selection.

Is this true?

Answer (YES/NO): NO